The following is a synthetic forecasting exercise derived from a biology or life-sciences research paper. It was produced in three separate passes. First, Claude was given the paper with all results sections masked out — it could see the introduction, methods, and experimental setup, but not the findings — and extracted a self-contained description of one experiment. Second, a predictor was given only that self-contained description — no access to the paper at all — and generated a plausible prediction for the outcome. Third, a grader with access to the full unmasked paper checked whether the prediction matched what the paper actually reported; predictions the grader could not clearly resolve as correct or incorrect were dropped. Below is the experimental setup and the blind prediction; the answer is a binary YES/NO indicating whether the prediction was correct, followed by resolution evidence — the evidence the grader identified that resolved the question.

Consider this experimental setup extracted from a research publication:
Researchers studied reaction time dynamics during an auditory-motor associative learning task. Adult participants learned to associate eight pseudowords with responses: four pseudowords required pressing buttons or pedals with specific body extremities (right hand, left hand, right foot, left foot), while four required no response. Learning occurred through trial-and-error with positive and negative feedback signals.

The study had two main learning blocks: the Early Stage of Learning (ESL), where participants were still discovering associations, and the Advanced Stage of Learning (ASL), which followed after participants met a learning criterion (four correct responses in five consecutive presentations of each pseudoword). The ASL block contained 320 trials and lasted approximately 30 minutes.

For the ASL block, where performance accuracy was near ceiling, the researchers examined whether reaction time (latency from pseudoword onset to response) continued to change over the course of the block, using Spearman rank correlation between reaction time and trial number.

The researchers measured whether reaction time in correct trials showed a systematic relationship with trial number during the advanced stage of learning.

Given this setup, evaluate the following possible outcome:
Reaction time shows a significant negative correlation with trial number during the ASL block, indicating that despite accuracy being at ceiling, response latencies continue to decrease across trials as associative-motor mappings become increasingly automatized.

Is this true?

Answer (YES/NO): YES